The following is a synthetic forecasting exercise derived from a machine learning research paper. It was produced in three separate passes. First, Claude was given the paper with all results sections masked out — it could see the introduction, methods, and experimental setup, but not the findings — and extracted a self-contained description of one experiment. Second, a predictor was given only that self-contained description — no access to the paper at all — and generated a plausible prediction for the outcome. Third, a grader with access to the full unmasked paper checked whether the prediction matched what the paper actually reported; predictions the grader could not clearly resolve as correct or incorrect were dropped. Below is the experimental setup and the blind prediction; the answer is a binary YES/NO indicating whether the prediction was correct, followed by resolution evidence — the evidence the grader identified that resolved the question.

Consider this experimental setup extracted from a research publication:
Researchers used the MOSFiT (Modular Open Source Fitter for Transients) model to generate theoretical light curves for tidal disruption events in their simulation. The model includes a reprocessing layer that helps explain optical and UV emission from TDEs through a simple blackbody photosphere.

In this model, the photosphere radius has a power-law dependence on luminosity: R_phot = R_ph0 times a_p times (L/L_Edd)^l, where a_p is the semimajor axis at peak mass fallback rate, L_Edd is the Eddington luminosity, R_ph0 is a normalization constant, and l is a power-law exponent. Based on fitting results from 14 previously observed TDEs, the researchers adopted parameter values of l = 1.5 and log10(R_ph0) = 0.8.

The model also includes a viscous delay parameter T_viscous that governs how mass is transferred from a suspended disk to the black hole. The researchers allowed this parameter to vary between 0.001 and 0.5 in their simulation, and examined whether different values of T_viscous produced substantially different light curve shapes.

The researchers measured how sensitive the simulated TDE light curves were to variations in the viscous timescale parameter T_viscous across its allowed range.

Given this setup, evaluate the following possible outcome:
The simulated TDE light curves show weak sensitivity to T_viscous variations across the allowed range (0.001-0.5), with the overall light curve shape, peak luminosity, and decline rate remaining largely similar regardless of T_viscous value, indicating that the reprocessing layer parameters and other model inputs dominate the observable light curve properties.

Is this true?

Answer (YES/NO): YES